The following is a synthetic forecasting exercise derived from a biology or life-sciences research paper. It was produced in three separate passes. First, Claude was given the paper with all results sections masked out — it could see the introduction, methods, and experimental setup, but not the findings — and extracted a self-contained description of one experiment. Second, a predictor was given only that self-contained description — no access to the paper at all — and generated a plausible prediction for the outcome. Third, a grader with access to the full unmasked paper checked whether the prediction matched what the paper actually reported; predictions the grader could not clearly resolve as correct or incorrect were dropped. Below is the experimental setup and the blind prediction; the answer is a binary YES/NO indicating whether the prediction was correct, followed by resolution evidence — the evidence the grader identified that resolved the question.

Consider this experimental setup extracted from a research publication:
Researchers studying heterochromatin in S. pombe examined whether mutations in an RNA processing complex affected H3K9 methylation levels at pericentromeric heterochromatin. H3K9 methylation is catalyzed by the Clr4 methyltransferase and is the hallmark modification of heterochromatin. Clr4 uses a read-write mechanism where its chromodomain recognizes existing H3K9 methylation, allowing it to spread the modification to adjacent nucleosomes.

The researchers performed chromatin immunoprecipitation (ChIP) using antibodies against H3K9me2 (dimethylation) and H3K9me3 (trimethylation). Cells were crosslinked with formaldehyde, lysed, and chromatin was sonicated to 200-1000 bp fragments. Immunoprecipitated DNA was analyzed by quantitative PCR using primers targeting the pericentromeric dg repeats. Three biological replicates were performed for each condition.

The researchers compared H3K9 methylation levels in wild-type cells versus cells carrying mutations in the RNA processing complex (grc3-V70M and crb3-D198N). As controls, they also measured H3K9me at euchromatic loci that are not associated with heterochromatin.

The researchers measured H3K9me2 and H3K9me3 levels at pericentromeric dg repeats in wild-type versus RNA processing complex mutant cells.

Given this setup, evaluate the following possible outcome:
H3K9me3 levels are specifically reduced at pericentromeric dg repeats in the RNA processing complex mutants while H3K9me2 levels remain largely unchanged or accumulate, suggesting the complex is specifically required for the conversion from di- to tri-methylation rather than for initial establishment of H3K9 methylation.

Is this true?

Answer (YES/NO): NO